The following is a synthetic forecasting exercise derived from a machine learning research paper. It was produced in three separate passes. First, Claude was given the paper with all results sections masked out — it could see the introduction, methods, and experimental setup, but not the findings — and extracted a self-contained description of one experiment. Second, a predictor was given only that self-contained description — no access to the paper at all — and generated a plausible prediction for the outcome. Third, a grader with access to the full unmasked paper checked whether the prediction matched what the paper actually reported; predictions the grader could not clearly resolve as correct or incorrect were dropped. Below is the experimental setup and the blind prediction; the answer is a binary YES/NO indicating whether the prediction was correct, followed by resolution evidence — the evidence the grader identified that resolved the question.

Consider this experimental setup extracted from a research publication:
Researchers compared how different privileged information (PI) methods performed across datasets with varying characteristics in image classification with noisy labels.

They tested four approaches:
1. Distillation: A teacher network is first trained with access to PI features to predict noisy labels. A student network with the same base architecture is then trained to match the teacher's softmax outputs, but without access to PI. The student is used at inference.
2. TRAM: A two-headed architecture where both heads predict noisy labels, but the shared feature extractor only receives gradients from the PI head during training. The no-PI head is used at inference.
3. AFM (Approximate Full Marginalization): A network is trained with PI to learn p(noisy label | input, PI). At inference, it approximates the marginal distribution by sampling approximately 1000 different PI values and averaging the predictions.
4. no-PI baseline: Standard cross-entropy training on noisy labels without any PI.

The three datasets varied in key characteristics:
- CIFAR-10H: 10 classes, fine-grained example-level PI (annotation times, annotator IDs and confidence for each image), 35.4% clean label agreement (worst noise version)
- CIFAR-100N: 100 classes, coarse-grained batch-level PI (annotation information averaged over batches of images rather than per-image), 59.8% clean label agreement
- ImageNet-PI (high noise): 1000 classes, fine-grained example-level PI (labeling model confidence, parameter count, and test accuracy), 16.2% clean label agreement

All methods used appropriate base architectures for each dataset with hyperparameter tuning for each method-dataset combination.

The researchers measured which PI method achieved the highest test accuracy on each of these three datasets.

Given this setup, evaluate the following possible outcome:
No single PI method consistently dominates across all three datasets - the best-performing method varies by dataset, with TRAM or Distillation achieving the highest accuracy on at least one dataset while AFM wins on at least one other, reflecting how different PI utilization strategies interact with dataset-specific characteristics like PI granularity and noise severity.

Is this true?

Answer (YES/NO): YES